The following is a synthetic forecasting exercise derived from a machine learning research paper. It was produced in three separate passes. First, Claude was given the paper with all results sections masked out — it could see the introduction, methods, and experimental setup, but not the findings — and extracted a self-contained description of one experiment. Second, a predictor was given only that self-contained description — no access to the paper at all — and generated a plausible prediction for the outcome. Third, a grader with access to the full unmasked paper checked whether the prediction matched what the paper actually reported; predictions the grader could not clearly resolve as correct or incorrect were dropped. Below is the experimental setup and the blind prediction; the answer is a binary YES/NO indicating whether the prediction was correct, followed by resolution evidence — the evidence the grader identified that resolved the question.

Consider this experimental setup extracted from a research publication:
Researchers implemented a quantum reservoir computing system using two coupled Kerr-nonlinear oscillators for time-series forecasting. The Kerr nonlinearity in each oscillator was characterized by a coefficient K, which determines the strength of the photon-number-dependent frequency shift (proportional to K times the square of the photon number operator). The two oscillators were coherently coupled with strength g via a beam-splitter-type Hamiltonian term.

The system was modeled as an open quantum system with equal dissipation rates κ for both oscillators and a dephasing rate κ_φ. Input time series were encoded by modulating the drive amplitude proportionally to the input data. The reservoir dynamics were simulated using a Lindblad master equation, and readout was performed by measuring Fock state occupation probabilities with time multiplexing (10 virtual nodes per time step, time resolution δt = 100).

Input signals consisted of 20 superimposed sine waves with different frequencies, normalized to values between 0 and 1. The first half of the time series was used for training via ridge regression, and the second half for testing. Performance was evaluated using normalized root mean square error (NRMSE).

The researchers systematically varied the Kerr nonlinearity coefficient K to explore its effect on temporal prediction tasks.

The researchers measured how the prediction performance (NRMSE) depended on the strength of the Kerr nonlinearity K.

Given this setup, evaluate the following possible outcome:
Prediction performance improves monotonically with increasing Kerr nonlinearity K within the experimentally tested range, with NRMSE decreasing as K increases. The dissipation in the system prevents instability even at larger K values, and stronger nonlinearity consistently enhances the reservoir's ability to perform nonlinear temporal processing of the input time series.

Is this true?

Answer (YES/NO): NO